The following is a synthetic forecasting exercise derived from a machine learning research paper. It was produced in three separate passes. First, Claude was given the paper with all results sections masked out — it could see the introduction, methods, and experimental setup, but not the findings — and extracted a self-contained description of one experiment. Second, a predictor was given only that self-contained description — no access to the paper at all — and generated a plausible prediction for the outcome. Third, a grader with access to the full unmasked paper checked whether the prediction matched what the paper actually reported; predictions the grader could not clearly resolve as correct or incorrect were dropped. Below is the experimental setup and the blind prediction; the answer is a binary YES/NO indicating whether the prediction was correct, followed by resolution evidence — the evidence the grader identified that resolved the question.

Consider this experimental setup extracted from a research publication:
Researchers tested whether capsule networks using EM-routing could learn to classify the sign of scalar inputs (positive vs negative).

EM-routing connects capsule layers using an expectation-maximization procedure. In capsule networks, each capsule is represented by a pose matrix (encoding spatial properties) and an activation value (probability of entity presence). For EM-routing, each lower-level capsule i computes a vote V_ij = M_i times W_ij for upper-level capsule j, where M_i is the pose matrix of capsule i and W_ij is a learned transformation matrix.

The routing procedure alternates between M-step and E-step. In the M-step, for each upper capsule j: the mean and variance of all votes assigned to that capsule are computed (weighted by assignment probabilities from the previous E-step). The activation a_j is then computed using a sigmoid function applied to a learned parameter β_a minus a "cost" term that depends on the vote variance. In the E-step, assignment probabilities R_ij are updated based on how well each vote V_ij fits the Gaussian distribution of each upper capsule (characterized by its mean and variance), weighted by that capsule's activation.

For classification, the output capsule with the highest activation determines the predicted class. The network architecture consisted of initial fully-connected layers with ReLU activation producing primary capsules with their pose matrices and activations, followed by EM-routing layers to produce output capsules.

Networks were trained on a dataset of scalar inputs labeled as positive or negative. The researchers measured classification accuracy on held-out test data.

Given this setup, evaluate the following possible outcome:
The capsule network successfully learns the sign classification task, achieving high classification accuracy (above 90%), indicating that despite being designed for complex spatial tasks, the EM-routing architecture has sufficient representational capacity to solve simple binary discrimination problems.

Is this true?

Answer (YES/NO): NO